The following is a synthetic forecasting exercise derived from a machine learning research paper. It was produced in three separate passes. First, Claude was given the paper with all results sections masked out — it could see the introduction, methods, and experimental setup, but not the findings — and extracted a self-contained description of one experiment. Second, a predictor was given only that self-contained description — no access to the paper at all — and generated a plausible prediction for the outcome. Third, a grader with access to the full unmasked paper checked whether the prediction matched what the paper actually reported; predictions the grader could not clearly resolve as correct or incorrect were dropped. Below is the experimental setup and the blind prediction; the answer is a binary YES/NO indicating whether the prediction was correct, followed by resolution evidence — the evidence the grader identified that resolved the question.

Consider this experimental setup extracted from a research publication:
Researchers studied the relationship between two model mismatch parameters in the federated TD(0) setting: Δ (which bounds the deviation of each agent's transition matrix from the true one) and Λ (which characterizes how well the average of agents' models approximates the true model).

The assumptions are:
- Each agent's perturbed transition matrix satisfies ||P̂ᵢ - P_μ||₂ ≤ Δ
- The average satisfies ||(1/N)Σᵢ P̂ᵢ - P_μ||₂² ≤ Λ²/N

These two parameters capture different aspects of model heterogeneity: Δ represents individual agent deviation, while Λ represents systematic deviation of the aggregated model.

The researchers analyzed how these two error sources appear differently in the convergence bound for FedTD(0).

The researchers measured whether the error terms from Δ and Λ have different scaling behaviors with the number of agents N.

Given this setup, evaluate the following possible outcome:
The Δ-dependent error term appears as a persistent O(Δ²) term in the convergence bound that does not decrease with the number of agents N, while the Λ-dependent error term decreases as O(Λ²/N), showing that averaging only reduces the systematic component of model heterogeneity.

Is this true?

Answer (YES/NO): NO